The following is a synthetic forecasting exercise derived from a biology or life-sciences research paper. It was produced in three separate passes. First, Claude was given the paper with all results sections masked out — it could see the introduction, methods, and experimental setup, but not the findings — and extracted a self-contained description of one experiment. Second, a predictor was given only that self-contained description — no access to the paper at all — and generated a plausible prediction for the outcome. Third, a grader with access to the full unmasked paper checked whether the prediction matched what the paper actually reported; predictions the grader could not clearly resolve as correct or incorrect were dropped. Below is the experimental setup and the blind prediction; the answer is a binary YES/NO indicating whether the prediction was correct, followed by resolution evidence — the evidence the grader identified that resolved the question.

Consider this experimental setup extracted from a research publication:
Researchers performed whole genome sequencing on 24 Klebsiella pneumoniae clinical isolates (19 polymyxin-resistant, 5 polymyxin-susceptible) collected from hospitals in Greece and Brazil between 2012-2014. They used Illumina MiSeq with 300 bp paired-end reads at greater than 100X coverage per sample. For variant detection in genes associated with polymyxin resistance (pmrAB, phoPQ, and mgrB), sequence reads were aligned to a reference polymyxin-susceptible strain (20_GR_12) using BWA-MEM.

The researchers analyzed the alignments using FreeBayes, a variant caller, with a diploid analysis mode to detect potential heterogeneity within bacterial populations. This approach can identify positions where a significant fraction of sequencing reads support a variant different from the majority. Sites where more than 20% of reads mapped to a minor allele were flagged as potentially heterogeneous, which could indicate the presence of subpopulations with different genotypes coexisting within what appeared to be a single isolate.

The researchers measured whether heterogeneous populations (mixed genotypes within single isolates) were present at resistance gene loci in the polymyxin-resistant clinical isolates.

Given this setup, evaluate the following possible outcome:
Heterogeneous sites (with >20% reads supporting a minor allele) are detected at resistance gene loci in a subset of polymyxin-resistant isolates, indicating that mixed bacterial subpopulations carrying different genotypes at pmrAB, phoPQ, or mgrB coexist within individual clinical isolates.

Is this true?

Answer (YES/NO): YES